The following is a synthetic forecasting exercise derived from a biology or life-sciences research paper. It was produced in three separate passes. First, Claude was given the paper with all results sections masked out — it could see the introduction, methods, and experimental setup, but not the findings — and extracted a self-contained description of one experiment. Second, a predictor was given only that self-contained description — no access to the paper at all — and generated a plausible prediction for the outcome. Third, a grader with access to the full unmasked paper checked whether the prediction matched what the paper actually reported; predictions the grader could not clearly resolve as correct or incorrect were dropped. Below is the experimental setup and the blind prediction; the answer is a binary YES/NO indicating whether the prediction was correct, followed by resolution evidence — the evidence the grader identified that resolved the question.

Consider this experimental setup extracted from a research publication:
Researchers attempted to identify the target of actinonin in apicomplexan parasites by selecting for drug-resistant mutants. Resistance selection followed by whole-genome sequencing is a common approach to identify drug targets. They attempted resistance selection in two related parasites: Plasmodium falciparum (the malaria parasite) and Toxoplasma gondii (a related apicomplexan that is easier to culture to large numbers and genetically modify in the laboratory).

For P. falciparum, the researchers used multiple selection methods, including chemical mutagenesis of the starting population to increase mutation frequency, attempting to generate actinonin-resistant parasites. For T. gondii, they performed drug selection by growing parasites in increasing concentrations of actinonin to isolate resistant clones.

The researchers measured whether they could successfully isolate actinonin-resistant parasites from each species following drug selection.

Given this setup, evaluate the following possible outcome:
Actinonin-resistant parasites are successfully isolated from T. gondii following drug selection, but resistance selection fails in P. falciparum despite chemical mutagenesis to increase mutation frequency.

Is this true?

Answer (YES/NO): YES